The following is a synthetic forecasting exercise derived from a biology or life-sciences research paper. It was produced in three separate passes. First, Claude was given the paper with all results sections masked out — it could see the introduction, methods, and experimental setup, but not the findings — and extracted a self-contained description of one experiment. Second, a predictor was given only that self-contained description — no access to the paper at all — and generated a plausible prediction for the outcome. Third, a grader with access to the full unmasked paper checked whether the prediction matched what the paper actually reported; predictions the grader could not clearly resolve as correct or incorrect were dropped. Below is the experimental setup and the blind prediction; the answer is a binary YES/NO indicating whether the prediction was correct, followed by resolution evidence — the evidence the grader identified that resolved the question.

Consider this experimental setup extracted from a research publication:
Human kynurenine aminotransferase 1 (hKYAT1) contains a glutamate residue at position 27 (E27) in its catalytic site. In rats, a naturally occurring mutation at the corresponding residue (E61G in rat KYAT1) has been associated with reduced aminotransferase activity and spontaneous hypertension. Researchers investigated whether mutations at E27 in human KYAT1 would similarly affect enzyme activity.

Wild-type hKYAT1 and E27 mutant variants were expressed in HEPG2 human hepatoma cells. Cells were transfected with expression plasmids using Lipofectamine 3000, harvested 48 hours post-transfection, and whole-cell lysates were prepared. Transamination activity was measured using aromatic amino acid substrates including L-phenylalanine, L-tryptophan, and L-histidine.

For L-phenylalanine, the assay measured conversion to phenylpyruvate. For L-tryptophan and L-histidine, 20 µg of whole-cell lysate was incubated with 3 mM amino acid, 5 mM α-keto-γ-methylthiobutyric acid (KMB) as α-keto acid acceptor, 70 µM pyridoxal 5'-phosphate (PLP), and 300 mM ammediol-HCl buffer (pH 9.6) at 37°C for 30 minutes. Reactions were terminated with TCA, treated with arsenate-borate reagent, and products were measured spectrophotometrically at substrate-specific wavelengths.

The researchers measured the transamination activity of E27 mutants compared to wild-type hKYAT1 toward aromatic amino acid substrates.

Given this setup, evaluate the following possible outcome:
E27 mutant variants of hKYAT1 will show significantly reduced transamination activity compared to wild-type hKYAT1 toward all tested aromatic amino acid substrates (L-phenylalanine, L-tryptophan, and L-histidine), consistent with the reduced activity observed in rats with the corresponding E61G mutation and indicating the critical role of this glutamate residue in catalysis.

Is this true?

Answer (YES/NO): NO